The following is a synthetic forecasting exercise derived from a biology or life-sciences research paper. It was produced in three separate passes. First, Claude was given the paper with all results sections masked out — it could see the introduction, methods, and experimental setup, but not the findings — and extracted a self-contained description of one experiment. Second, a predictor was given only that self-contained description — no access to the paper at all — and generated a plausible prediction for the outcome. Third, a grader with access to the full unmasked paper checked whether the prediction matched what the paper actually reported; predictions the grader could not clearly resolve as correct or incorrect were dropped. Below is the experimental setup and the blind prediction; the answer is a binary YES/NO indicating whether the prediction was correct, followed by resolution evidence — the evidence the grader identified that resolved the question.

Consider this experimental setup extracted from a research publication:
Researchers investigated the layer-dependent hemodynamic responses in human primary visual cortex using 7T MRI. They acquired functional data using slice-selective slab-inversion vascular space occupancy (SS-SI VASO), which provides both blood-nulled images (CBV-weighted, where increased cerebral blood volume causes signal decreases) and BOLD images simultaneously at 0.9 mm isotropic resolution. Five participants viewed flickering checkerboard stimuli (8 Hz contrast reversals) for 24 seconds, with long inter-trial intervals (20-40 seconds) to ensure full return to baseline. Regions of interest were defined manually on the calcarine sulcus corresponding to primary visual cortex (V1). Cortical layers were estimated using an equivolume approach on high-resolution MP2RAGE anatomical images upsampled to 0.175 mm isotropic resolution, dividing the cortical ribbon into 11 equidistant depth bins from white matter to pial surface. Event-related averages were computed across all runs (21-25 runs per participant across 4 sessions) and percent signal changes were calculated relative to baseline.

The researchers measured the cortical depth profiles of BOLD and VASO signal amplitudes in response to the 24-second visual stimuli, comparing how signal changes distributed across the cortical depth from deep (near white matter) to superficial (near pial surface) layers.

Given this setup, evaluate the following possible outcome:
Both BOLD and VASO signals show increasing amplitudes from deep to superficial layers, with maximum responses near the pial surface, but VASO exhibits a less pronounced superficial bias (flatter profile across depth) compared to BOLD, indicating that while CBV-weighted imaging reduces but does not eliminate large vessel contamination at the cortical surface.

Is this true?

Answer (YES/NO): NO